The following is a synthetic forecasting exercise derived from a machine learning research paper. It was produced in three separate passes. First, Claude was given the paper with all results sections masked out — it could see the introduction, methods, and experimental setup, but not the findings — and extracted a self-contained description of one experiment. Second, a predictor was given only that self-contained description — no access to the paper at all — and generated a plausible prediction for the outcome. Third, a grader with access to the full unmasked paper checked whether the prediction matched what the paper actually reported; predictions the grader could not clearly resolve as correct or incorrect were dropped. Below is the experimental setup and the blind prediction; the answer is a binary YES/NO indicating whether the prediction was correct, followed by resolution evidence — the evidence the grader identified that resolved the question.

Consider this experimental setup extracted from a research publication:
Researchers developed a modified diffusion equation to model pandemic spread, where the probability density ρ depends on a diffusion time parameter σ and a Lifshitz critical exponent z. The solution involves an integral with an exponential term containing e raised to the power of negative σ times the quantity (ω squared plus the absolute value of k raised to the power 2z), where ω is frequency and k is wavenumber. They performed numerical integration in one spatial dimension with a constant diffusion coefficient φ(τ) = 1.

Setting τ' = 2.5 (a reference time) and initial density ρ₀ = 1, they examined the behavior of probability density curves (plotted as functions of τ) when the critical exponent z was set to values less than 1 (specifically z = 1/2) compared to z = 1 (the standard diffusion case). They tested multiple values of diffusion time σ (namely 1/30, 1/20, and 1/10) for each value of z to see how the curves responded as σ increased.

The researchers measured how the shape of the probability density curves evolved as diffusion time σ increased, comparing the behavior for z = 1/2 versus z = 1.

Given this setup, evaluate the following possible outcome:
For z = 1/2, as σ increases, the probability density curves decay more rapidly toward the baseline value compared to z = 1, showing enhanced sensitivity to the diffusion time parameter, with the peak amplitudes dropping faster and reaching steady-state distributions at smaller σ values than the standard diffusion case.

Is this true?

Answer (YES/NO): NO